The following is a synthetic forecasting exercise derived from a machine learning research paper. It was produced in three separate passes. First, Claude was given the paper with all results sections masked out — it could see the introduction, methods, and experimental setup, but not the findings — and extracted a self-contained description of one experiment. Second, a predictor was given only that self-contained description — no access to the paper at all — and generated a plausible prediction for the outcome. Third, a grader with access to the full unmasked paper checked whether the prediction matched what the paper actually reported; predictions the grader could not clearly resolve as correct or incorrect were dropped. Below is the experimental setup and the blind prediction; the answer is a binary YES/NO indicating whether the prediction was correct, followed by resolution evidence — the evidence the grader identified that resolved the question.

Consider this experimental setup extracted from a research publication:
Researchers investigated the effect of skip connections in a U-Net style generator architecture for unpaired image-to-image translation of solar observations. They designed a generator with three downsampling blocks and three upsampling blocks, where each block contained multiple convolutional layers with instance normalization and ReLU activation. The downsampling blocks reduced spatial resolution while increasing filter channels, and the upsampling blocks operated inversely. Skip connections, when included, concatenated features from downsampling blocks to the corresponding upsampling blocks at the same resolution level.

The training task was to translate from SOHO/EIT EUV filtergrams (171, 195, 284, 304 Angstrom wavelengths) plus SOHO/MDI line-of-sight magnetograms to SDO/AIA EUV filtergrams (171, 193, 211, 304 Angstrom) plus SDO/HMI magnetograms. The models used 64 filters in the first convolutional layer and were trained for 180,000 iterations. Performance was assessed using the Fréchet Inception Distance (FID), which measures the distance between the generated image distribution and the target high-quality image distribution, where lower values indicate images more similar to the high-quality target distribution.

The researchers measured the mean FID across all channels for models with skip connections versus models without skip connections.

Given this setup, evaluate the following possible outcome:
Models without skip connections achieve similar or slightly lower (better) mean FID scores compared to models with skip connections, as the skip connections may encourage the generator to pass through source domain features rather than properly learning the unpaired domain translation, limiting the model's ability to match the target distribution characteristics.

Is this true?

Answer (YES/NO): NO